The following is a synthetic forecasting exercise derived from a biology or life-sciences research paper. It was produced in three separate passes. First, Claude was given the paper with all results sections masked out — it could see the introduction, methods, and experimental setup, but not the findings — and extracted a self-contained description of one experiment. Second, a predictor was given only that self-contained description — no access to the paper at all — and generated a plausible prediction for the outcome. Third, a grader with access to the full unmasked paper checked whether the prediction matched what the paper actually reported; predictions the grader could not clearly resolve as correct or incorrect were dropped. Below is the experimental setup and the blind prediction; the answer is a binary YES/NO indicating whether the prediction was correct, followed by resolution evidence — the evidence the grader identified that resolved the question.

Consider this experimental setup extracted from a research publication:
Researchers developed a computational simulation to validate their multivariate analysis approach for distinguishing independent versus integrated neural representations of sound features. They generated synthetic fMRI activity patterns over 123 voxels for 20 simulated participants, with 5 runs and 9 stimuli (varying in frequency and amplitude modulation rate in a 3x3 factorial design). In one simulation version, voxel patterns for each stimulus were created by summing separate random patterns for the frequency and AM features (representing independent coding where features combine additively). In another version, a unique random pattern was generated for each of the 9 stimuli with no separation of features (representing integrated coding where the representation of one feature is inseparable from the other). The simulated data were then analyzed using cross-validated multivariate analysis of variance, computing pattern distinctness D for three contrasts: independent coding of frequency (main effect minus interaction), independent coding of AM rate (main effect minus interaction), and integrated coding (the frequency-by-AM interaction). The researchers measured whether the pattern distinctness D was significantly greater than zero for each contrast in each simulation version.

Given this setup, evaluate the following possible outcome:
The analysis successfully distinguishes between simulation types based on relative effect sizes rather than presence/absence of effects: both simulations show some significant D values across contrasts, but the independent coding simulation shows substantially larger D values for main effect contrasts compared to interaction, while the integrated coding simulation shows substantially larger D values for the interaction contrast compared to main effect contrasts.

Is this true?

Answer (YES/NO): NO